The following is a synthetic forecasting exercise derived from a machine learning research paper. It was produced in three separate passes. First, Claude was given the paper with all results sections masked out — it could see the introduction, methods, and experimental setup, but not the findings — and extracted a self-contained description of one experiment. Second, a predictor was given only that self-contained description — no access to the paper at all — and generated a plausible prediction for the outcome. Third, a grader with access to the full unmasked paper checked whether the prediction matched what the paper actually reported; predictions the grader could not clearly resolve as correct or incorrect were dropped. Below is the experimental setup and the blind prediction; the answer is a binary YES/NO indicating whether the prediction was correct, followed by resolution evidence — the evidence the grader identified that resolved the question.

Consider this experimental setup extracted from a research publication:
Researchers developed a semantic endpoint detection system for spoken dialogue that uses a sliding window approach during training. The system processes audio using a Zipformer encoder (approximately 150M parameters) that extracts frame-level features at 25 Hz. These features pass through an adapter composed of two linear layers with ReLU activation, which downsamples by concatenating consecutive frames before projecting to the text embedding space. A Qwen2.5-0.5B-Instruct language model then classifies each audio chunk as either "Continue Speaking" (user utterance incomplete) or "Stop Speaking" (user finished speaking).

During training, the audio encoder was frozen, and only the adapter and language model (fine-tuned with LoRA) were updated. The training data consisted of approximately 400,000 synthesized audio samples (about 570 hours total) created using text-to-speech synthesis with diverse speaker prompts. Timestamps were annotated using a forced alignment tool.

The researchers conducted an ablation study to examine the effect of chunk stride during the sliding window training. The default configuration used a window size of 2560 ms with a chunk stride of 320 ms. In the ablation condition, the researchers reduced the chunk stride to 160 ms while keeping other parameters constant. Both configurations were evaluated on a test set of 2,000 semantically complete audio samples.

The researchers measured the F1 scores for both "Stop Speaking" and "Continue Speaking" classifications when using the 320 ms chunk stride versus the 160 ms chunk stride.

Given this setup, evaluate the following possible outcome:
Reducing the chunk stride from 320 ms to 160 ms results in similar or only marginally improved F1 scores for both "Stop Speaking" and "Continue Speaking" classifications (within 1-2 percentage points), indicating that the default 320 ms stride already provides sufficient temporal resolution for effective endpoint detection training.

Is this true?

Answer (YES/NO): NO